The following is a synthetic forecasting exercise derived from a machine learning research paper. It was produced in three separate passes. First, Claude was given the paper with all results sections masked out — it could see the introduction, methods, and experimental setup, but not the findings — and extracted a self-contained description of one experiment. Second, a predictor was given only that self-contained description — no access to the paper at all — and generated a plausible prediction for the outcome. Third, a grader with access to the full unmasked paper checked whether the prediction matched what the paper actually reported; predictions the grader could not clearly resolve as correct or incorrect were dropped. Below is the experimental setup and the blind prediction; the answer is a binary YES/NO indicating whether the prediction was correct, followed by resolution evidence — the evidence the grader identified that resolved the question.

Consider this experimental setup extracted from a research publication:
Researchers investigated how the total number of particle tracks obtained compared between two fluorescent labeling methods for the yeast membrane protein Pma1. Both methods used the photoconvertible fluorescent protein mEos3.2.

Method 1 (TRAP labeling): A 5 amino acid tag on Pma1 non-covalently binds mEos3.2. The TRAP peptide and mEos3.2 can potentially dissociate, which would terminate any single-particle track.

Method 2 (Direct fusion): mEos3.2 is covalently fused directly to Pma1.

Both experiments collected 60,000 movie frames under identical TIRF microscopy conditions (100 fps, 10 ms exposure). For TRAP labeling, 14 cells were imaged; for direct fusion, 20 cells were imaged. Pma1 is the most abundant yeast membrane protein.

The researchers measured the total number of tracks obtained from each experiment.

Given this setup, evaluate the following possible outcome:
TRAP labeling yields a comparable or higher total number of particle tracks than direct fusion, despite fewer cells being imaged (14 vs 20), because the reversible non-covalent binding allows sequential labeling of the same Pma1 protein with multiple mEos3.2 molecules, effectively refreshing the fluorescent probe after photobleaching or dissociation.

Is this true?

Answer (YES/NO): NO